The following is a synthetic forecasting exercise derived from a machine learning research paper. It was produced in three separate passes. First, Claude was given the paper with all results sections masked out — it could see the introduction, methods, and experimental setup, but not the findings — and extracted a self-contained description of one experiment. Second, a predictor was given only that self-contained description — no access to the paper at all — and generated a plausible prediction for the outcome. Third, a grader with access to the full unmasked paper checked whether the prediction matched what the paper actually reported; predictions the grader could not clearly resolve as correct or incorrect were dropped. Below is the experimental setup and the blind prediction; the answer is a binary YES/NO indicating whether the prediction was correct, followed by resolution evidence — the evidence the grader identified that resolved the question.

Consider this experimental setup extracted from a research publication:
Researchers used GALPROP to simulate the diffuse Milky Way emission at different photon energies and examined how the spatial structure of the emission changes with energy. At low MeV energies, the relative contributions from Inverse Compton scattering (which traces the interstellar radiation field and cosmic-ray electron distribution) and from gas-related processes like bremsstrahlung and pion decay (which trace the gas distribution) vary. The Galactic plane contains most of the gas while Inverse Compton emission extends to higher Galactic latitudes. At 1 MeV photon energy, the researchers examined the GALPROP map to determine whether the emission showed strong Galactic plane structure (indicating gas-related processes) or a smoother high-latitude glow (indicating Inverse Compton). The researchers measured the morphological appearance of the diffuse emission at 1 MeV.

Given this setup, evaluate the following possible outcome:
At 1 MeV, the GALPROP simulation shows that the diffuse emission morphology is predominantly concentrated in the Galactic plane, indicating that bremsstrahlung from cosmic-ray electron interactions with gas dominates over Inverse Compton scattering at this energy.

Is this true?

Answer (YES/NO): NO